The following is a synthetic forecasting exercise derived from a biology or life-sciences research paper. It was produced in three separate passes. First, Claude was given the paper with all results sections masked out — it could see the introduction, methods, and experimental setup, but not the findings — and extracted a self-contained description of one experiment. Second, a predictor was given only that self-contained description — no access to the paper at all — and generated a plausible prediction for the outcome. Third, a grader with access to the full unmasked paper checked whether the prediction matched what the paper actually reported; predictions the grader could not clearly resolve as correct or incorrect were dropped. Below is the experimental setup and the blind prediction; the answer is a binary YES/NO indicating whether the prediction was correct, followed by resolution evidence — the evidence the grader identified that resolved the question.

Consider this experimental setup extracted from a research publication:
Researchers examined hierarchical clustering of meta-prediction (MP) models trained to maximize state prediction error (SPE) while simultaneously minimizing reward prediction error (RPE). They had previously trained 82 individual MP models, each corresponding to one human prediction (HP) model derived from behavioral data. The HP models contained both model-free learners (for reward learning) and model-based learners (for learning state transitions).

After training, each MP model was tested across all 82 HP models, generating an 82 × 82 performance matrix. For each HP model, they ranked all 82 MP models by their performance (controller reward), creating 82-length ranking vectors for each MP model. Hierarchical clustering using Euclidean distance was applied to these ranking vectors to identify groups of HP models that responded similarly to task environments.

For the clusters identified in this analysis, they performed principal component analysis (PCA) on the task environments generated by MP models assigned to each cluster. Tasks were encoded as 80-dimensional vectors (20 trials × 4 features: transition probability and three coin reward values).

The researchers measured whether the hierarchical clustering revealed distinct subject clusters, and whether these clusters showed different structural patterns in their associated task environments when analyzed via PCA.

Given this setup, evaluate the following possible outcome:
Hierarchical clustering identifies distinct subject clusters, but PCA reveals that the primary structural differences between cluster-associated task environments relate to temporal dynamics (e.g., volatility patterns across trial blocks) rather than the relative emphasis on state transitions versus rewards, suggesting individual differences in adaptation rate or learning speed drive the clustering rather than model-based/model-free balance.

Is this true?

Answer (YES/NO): NO